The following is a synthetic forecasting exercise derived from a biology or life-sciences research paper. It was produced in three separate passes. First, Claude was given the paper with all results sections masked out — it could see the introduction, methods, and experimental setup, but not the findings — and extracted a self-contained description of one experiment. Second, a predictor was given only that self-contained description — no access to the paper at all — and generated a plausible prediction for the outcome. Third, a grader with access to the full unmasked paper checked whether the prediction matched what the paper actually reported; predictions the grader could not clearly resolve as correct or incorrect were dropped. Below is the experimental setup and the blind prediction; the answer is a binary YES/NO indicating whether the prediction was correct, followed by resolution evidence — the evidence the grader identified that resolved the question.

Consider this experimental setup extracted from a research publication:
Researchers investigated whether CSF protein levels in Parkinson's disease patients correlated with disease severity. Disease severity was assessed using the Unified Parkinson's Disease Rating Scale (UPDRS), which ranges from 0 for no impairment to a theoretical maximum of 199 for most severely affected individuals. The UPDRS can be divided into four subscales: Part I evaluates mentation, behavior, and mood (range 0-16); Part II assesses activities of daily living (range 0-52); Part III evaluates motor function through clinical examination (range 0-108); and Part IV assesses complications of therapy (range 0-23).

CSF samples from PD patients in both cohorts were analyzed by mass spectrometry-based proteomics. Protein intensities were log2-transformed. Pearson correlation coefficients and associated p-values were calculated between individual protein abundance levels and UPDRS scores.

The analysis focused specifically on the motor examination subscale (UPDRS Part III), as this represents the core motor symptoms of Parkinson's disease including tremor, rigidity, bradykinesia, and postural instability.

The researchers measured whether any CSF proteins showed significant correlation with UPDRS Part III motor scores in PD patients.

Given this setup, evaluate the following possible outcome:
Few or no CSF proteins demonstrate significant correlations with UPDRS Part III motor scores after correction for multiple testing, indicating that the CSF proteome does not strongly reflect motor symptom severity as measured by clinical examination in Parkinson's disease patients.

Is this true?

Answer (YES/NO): NO